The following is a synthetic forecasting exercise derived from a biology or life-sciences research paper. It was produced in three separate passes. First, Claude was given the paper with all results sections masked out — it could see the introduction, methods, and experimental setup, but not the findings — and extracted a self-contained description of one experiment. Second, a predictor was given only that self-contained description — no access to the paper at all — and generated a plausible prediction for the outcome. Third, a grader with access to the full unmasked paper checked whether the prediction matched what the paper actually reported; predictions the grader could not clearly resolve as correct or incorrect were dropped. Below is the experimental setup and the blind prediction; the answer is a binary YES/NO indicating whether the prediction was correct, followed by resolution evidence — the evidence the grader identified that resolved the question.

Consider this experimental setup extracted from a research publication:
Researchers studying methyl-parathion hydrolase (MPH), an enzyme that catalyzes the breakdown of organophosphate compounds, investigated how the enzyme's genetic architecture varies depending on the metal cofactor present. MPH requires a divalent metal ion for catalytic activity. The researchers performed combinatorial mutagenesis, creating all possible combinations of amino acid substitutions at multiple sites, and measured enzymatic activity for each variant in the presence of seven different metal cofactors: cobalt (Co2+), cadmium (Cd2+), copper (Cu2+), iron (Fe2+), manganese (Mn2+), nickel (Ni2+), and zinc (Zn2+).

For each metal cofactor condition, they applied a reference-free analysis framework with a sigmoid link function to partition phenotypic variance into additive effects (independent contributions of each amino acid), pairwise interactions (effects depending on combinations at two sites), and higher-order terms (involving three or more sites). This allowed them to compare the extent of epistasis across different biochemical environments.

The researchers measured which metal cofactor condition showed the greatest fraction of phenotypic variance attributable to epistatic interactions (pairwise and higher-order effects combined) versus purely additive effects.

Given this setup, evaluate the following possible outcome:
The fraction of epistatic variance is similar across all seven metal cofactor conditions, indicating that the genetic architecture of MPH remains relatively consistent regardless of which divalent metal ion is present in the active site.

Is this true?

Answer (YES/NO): NO